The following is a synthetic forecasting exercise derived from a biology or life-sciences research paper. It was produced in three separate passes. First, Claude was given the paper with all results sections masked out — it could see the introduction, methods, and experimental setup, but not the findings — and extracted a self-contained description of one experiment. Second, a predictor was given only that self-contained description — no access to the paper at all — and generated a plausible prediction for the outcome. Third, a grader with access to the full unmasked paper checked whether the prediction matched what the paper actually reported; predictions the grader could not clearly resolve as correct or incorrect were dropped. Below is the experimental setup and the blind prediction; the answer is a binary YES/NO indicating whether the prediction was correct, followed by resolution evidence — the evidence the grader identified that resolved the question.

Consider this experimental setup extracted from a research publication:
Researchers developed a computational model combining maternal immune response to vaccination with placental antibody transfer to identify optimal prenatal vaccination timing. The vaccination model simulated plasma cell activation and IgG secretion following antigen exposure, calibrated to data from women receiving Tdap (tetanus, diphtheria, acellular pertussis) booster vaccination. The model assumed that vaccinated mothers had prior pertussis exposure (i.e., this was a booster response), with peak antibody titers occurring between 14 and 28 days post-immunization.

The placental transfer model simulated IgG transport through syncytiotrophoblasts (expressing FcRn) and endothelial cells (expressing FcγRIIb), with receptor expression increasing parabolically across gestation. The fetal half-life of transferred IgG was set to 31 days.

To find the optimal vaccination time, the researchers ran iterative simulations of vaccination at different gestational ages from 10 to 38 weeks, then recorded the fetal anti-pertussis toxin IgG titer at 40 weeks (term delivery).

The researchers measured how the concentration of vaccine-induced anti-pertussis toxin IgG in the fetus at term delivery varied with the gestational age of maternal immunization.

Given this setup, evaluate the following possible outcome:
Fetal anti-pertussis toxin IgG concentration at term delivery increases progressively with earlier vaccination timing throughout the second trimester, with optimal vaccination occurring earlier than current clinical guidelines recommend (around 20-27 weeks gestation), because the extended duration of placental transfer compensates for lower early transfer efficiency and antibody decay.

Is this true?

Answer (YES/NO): NO